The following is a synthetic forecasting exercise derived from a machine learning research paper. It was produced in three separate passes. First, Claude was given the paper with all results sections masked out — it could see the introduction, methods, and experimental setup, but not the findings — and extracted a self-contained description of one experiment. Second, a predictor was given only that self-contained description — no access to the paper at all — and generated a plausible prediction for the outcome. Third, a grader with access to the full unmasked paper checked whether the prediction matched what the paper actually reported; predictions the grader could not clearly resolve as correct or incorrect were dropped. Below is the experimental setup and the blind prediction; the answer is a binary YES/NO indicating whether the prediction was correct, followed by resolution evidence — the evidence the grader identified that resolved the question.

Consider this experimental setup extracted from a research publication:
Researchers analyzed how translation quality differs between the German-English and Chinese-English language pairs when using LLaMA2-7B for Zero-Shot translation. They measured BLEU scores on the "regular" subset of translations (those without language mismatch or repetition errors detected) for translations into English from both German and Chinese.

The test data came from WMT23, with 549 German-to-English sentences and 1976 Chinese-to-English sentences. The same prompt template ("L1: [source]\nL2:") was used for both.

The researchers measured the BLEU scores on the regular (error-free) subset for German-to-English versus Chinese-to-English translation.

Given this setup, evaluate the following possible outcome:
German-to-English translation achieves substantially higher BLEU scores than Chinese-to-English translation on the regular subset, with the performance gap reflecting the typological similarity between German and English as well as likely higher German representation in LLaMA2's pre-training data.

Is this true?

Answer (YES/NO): YES